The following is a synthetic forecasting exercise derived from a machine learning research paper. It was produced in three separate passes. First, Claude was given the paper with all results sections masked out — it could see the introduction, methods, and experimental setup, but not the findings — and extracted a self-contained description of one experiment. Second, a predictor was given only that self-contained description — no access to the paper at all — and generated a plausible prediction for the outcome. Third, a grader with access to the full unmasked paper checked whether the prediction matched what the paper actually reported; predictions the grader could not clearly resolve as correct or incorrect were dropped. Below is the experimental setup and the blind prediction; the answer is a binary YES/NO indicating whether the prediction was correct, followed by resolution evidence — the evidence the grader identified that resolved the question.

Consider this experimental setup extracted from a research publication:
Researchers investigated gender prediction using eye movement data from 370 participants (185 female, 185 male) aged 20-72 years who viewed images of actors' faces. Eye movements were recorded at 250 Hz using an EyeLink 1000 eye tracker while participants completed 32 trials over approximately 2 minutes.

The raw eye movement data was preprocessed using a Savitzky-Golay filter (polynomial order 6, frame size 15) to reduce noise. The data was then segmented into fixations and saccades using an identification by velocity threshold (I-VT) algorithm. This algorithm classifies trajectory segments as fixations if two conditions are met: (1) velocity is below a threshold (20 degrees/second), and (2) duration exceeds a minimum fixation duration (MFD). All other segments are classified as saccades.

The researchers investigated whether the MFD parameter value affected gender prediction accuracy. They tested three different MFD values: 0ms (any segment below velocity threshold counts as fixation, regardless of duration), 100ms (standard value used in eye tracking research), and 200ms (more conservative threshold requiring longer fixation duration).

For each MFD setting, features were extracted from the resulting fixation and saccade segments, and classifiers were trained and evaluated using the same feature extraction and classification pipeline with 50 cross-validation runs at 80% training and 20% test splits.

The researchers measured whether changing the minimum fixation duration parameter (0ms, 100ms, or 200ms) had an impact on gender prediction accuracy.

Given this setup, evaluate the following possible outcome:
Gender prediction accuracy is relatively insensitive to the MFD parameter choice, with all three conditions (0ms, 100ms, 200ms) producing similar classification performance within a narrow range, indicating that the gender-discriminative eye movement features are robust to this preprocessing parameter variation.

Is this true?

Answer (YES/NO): YES